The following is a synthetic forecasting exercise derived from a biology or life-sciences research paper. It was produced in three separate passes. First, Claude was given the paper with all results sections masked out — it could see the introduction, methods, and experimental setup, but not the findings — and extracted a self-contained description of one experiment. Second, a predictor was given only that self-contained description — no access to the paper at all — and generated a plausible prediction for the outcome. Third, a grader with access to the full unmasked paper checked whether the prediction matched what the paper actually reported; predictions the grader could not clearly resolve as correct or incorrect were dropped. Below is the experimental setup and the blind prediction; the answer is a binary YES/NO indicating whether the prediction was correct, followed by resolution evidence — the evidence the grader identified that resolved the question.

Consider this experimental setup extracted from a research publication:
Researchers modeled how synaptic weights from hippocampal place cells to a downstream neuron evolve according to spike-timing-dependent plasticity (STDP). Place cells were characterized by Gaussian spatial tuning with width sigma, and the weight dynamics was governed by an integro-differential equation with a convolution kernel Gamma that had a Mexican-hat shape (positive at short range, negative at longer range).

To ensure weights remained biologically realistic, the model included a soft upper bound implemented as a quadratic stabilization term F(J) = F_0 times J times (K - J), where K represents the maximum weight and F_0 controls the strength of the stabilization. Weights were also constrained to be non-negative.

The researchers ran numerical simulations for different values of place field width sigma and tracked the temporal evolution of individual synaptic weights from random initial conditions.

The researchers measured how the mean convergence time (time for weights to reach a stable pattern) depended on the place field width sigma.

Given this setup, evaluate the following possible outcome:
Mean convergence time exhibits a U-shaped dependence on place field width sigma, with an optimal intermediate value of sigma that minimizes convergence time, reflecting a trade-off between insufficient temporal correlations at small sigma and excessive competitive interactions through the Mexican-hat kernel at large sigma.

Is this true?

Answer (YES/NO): NO